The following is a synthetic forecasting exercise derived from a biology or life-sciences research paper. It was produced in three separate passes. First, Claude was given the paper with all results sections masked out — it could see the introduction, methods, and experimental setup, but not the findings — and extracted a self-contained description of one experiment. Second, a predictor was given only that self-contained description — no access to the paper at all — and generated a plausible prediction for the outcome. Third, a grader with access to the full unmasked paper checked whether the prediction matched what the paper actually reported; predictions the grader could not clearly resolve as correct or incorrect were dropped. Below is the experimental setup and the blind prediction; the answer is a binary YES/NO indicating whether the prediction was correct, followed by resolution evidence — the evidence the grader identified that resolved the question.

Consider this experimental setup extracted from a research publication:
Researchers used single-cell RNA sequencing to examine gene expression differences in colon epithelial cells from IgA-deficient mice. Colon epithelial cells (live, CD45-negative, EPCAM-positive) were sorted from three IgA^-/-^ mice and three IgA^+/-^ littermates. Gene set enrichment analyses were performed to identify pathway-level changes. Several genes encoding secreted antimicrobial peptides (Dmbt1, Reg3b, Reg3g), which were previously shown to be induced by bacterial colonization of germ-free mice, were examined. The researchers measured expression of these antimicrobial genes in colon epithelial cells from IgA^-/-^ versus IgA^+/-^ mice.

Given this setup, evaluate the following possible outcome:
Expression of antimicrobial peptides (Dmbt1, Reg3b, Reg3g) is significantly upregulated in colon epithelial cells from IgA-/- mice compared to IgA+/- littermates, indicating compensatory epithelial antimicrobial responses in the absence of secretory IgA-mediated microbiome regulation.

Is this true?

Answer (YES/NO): YES